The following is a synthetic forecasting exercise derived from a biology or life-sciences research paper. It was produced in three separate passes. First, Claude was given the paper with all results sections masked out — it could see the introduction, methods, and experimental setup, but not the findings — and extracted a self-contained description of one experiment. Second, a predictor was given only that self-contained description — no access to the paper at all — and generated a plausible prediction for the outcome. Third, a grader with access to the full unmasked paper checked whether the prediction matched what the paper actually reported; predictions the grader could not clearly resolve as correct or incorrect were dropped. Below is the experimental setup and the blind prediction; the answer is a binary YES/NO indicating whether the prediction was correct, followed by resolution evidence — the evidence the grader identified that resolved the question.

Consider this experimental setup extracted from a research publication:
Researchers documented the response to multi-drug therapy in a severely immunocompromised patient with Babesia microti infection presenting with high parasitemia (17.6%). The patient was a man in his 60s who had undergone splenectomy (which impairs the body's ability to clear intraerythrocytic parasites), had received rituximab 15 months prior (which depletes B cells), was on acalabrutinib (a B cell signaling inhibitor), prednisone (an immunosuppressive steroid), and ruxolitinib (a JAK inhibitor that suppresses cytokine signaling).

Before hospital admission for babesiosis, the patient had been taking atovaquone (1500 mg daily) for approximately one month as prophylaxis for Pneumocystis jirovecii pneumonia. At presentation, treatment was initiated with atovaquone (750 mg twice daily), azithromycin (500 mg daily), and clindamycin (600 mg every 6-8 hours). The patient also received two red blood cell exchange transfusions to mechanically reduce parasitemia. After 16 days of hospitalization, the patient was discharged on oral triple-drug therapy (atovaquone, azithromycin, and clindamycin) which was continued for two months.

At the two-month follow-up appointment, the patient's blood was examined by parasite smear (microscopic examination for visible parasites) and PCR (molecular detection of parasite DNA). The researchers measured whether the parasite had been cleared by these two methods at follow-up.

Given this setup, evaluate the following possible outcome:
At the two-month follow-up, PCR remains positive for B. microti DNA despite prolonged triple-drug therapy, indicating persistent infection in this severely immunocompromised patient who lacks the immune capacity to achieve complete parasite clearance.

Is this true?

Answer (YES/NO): YES